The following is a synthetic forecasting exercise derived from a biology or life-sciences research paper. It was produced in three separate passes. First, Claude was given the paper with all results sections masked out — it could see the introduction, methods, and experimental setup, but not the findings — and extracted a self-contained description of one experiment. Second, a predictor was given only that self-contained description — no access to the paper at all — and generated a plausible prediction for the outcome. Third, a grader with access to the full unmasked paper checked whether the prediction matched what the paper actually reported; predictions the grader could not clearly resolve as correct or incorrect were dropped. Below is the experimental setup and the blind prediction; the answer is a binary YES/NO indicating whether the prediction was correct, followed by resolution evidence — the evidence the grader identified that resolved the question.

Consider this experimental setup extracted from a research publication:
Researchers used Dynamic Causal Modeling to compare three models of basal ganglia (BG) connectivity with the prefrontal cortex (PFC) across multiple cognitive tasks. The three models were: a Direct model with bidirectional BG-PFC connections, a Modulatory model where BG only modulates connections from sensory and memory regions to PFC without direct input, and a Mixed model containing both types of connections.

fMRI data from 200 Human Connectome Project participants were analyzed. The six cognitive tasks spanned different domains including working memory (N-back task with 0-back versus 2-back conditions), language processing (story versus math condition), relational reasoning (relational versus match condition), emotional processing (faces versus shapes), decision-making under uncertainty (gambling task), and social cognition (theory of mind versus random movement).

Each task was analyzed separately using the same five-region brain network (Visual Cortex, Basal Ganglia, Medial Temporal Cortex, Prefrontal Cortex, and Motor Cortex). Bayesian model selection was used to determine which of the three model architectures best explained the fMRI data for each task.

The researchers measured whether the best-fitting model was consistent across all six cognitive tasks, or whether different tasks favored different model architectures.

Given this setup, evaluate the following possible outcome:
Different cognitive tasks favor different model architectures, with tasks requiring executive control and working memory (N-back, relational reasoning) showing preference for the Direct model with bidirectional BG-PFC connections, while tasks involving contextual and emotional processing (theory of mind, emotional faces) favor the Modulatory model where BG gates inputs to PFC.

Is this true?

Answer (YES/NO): NO